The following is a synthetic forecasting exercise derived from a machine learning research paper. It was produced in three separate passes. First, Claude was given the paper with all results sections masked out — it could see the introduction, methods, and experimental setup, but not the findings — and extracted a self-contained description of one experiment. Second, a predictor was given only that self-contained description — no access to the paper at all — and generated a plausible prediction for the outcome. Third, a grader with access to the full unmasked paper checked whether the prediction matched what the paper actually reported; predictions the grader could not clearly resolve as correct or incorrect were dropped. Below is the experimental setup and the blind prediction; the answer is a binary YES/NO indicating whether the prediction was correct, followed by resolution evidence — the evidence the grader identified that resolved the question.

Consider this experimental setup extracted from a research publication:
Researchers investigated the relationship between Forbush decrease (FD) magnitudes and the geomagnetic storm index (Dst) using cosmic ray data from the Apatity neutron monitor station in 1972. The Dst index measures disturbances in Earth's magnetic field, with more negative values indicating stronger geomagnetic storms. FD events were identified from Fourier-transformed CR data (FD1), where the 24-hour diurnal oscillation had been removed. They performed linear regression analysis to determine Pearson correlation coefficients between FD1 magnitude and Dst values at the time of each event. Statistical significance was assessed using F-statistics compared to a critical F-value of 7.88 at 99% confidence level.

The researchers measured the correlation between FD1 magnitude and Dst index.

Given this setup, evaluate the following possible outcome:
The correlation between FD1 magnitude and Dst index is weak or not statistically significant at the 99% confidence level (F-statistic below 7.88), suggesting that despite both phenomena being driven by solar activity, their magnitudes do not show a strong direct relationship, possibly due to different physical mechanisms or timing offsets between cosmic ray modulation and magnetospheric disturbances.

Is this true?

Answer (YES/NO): NO